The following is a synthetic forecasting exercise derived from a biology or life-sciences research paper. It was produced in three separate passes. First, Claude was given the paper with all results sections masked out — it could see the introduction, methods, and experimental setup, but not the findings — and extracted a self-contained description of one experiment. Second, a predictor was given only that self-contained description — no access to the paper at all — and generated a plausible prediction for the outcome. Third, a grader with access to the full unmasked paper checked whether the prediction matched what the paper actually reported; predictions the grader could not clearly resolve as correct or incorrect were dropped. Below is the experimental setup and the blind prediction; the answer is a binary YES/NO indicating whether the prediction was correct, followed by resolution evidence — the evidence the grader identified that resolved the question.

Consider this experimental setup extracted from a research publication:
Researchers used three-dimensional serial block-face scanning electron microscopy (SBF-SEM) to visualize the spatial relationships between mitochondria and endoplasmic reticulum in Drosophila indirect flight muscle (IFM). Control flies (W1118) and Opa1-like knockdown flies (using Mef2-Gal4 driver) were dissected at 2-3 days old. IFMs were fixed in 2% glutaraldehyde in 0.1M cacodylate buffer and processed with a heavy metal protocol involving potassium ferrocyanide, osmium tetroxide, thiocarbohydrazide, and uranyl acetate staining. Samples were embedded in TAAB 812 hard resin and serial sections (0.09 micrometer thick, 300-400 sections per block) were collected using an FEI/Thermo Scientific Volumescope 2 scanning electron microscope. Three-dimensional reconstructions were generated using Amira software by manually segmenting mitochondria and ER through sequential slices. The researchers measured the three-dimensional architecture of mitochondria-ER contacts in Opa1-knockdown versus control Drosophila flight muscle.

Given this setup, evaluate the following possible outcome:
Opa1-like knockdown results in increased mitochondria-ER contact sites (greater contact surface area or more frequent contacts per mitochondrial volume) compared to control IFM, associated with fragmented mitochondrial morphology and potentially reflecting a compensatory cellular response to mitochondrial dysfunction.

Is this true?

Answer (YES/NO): YES